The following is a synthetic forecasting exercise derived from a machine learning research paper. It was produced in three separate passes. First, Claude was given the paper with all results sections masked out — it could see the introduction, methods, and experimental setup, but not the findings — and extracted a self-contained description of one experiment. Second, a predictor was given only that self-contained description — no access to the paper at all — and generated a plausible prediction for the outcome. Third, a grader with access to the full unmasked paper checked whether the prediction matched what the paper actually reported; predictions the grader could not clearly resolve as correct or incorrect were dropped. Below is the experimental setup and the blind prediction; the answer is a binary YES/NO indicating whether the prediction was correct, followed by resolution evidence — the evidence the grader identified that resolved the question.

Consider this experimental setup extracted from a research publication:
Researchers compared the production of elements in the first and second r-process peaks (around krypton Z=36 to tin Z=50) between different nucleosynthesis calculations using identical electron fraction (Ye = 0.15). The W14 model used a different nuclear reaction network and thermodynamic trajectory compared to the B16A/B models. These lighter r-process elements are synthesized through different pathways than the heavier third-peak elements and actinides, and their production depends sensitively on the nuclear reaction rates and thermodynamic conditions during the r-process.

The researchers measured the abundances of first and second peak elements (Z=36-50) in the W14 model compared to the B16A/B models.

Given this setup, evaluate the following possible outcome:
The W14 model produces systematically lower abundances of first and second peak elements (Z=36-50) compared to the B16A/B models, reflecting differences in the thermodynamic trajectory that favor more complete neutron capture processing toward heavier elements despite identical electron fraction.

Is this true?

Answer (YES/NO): NO